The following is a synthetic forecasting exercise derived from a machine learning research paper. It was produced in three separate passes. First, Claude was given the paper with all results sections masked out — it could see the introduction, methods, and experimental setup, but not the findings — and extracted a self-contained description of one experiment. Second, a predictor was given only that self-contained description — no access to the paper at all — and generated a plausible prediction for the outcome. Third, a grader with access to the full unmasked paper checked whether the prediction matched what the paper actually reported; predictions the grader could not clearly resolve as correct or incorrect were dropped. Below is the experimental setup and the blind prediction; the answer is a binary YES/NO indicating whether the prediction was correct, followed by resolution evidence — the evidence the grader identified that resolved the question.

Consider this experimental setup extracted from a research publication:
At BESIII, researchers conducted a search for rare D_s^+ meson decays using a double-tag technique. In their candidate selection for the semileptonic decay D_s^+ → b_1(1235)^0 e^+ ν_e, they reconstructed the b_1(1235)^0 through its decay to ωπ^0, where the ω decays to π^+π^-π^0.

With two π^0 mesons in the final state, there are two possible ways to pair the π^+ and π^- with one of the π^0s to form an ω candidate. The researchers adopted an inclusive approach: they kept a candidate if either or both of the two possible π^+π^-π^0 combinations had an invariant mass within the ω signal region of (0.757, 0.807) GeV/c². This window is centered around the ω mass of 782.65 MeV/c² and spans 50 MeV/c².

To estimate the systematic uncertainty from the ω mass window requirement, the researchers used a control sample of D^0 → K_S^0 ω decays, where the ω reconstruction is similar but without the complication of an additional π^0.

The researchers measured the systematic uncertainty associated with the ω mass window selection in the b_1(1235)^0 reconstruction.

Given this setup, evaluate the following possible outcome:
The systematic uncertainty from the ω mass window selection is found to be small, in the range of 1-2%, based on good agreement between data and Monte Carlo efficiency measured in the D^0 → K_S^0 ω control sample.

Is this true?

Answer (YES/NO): YES